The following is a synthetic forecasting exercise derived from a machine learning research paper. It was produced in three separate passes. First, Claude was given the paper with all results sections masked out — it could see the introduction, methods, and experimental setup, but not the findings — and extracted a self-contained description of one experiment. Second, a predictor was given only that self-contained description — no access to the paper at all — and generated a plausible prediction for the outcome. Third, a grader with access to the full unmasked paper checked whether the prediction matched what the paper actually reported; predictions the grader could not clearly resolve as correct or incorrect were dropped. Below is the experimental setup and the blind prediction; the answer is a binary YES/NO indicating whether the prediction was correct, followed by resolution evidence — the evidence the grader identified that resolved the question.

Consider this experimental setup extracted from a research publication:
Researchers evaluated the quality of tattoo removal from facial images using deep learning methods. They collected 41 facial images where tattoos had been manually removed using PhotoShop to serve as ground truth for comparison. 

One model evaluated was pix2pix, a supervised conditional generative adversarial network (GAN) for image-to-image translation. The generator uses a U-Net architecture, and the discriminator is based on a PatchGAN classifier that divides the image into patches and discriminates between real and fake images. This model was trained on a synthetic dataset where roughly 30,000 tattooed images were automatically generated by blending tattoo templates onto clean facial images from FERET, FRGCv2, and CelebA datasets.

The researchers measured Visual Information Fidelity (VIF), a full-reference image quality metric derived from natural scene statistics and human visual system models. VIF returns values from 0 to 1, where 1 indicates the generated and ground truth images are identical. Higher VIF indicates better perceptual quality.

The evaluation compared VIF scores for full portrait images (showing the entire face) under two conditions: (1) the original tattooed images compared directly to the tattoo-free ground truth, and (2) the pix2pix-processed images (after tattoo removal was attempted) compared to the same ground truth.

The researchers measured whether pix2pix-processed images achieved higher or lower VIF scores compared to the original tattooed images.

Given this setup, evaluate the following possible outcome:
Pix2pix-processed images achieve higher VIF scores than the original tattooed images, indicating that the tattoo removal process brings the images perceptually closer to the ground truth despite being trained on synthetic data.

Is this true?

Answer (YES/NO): NO